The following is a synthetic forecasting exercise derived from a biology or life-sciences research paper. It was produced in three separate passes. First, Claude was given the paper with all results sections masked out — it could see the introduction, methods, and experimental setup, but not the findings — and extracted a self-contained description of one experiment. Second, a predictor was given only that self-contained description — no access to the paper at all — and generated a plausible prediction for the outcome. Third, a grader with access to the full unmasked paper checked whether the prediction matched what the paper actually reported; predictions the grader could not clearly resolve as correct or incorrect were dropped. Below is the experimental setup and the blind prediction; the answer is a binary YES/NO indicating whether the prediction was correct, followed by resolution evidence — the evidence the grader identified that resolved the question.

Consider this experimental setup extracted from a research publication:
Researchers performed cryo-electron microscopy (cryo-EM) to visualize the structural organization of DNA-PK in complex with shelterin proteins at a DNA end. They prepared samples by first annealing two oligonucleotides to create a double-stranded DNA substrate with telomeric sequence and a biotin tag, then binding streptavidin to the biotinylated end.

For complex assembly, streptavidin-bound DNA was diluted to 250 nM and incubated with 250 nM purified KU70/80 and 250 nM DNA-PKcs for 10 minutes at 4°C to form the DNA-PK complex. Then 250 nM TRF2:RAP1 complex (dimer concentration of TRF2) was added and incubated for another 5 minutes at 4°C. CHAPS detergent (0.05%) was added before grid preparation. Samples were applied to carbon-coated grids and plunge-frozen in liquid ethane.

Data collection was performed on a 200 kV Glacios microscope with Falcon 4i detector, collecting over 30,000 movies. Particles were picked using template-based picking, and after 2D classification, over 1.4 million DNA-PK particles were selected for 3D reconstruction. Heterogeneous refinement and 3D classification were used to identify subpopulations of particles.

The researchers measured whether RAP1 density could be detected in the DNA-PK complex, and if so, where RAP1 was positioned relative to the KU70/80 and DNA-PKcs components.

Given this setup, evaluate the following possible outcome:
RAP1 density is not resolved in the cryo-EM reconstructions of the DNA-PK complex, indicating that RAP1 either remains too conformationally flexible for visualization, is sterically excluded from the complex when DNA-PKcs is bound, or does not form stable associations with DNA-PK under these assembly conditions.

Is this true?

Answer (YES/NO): NO